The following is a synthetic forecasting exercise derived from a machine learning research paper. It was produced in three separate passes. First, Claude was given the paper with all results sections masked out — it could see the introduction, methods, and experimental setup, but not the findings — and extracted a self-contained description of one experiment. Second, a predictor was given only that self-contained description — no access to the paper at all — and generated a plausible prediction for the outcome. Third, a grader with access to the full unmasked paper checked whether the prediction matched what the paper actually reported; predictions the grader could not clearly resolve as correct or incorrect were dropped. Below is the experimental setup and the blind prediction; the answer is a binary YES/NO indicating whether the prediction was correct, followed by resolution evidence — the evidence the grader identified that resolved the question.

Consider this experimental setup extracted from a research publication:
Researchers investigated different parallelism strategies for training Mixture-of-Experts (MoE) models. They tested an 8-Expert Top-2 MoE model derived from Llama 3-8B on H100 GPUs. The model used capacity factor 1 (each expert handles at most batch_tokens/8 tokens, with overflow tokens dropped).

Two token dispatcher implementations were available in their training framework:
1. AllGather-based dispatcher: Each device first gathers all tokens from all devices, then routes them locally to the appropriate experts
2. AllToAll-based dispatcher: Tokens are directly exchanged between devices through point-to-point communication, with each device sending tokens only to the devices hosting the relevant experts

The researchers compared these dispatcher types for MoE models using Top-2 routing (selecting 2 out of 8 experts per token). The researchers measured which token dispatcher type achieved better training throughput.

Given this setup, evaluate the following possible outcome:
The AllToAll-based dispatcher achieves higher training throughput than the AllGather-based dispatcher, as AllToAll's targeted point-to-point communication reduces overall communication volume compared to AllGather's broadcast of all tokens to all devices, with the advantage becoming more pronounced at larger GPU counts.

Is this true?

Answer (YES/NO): YES